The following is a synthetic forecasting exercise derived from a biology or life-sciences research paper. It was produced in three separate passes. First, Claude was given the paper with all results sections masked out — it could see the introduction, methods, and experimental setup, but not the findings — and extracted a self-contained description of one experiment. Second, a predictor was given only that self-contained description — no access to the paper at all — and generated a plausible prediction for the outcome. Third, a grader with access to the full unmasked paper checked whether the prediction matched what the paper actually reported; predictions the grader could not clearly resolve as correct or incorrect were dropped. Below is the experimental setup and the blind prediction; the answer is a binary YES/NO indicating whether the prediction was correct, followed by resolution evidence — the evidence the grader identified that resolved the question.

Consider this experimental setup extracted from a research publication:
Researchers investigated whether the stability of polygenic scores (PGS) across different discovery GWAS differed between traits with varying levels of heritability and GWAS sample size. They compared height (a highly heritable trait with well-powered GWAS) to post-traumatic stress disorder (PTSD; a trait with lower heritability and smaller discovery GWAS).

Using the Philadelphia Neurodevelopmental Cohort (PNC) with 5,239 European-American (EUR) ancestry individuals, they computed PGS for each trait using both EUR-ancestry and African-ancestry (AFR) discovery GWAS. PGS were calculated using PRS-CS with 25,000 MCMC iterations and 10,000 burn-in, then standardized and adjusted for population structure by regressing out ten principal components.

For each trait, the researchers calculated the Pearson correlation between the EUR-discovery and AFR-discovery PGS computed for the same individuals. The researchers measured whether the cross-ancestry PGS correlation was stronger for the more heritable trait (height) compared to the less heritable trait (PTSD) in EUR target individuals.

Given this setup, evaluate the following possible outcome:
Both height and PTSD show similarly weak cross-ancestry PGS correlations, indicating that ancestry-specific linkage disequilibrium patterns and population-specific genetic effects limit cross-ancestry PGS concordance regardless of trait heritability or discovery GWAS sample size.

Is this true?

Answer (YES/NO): NO